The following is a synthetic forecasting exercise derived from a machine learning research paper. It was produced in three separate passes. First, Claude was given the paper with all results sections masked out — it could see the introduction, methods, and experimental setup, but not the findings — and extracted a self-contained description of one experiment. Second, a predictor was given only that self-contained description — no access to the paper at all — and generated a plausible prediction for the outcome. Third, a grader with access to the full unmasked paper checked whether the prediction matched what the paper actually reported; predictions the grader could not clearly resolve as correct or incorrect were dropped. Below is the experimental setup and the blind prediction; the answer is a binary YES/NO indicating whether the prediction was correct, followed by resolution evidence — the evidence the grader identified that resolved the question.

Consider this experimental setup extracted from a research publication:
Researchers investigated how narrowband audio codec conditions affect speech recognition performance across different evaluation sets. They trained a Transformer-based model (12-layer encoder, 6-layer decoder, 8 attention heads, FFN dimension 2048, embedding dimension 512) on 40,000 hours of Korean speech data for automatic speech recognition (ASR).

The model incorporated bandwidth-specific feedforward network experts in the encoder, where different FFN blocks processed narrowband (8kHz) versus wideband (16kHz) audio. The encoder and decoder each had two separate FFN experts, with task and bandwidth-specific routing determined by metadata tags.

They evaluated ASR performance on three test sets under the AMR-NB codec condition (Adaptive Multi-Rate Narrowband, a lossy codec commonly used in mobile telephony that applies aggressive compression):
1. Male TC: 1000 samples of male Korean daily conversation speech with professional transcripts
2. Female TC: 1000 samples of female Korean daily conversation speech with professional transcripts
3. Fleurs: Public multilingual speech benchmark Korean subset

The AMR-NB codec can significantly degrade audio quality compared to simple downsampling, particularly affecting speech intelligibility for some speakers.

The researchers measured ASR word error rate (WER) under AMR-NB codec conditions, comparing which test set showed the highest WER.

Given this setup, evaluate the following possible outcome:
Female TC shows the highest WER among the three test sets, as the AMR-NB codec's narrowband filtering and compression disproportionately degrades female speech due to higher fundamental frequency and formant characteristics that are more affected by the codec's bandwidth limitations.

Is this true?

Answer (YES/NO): NO